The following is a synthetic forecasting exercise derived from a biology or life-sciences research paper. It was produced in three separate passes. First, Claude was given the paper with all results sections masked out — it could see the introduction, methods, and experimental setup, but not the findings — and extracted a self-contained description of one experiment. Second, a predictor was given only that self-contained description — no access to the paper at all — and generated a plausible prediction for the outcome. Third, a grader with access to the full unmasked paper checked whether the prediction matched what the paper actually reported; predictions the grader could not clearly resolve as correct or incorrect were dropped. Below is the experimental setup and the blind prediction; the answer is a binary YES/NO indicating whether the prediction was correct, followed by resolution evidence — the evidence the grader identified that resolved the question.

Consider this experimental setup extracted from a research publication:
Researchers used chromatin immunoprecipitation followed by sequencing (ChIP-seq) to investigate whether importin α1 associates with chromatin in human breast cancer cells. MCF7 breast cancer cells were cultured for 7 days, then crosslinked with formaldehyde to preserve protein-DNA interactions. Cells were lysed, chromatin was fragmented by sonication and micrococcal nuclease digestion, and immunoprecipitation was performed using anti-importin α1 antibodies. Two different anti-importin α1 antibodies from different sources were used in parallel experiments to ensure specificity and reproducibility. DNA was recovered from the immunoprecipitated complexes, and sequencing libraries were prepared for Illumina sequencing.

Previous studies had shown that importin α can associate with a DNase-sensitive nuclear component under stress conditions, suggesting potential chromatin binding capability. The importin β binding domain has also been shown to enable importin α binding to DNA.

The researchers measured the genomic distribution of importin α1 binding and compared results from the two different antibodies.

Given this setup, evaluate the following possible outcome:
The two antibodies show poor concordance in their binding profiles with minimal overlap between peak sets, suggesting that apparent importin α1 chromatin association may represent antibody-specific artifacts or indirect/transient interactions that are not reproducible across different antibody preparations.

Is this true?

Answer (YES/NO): NO